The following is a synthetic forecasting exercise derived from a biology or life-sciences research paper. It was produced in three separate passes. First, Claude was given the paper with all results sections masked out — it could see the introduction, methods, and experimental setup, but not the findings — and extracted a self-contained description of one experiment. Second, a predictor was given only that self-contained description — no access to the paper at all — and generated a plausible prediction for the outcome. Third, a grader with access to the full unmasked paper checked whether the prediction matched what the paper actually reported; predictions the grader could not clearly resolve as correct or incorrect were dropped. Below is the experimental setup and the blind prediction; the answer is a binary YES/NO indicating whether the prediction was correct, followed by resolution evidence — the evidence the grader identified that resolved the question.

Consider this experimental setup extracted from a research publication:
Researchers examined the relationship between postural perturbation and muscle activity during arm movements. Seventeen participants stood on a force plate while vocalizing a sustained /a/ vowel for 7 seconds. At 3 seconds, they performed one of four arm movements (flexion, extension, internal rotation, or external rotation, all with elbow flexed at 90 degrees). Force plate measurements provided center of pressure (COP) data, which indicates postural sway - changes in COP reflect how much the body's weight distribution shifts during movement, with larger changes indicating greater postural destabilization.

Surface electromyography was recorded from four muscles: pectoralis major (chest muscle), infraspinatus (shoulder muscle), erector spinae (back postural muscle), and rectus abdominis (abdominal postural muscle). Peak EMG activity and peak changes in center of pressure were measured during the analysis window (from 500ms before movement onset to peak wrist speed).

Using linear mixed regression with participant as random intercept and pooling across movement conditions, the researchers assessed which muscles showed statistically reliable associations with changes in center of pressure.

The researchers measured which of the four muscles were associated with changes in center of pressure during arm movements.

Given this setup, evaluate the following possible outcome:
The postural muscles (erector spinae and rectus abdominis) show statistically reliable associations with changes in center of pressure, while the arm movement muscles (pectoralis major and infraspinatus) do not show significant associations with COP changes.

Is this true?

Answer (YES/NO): NO